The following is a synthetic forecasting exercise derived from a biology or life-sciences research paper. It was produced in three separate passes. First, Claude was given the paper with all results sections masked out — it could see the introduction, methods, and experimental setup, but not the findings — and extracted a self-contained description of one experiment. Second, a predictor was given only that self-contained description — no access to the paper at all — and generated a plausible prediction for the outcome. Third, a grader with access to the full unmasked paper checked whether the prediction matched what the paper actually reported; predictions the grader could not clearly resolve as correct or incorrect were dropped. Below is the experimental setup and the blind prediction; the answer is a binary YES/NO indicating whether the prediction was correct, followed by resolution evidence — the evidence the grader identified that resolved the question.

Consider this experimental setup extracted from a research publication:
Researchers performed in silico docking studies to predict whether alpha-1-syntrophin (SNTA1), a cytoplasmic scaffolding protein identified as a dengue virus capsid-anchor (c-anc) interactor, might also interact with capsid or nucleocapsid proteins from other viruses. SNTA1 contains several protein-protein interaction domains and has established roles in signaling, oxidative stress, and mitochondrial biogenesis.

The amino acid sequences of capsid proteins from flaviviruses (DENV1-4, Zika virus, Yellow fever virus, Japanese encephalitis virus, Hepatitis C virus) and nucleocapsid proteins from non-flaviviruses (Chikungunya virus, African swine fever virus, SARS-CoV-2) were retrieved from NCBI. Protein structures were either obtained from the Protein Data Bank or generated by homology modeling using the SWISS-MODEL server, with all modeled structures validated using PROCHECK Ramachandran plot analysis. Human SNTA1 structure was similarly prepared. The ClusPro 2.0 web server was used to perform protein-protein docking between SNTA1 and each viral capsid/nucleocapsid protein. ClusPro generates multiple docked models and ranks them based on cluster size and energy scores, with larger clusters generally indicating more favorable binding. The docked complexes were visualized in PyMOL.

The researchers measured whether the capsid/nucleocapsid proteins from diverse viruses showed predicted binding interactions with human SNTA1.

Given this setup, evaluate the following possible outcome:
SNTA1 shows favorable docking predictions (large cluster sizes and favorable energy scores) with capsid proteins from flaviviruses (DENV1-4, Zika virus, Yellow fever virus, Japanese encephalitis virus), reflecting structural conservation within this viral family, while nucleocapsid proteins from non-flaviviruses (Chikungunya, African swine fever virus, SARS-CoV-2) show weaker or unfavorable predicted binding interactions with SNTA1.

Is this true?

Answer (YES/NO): NO